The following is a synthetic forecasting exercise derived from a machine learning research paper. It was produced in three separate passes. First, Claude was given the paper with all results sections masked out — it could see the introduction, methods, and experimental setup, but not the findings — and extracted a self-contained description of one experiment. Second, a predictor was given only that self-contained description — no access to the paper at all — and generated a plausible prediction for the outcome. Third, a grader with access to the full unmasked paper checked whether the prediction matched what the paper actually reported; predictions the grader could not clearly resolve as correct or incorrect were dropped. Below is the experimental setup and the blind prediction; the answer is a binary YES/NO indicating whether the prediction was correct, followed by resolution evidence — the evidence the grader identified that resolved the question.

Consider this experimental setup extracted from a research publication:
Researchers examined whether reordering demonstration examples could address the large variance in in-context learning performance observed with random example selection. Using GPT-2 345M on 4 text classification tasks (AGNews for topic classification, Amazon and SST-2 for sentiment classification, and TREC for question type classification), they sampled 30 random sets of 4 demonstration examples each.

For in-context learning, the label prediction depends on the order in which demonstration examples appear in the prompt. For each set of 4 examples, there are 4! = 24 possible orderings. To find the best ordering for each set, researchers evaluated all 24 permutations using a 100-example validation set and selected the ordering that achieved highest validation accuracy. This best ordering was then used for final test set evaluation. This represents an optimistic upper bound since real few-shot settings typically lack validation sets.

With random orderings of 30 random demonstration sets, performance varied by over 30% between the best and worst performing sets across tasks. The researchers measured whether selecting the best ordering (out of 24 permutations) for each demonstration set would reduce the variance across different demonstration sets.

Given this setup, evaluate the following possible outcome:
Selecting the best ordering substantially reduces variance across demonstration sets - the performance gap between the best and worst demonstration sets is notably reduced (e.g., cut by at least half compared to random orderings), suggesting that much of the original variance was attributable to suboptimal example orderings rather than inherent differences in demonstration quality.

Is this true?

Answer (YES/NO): NO